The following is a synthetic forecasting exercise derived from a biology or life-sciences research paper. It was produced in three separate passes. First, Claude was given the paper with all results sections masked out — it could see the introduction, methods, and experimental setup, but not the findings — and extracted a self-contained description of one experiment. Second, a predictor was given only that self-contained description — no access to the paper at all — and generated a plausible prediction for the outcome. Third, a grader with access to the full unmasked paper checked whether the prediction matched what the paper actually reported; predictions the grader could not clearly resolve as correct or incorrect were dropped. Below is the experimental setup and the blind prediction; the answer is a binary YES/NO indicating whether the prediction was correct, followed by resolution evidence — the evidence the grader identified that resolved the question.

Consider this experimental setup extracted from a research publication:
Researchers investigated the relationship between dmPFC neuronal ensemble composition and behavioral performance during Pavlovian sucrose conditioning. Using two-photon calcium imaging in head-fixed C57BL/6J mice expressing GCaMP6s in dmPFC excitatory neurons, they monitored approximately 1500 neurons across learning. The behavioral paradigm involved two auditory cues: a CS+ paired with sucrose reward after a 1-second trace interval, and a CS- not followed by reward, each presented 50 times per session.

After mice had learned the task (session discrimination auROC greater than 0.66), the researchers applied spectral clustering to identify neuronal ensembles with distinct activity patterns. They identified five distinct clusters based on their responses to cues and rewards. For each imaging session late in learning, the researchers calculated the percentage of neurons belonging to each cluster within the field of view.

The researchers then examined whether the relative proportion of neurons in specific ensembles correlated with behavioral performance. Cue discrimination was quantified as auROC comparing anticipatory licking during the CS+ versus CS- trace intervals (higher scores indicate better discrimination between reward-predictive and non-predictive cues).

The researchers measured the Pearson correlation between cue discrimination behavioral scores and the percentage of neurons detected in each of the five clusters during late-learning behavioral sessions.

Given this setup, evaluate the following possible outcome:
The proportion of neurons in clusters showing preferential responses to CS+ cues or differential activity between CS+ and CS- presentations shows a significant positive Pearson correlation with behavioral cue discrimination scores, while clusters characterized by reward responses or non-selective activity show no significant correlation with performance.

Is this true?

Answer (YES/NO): NO